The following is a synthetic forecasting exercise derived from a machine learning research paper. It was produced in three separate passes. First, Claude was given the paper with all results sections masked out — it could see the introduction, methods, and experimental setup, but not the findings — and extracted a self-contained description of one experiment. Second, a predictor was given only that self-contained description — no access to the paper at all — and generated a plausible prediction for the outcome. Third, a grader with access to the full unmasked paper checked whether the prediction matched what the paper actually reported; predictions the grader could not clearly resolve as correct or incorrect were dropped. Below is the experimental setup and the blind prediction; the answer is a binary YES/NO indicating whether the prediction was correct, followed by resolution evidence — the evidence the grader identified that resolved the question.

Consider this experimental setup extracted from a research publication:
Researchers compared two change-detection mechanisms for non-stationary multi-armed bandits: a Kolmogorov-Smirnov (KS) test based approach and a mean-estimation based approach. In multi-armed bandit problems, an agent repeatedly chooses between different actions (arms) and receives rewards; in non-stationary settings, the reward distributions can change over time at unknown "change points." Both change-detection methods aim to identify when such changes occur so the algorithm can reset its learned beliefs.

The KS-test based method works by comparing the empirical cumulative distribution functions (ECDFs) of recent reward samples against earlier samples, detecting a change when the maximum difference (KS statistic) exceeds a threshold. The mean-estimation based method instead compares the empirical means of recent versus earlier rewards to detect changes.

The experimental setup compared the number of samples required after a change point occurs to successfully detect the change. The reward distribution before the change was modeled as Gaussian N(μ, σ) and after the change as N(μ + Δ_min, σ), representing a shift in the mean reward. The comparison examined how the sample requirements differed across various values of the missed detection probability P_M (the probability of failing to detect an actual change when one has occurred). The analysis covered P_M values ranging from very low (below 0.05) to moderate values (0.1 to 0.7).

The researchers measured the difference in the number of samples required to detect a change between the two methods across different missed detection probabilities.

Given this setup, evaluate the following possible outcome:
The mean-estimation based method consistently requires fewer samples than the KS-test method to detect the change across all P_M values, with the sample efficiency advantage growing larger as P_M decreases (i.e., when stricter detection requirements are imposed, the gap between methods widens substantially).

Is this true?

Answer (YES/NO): NO